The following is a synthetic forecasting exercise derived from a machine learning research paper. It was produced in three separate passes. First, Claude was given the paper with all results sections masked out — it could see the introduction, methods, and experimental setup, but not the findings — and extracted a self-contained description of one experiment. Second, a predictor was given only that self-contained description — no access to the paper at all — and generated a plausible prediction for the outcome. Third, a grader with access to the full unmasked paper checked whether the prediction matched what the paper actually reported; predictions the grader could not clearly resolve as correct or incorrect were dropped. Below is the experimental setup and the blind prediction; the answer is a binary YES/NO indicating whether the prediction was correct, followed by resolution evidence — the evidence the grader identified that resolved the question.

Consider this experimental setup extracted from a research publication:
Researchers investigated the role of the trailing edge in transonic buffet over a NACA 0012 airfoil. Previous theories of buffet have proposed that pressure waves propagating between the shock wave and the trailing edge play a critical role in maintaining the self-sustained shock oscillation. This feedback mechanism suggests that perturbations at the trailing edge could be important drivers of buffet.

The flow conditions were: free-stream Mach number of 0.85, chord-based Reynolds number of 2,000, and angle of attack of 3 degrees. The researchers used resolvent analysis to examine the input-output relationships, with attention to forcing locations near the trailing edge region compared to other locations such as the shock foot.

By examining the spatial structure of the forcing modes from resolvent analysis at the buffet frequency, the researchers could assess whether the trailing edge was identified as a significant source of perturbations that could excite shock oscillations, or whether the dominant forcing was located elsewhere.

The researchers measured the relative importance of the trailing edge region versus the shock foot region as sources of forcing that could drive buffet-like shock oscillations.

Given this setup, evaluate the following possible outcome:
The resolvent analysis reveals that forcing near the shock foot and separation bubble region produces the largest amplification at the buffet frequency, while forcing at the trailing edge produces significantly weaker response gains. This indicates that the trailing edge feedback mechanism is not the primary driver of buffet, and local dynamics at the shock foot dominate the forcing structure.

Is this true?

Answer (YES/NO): YES